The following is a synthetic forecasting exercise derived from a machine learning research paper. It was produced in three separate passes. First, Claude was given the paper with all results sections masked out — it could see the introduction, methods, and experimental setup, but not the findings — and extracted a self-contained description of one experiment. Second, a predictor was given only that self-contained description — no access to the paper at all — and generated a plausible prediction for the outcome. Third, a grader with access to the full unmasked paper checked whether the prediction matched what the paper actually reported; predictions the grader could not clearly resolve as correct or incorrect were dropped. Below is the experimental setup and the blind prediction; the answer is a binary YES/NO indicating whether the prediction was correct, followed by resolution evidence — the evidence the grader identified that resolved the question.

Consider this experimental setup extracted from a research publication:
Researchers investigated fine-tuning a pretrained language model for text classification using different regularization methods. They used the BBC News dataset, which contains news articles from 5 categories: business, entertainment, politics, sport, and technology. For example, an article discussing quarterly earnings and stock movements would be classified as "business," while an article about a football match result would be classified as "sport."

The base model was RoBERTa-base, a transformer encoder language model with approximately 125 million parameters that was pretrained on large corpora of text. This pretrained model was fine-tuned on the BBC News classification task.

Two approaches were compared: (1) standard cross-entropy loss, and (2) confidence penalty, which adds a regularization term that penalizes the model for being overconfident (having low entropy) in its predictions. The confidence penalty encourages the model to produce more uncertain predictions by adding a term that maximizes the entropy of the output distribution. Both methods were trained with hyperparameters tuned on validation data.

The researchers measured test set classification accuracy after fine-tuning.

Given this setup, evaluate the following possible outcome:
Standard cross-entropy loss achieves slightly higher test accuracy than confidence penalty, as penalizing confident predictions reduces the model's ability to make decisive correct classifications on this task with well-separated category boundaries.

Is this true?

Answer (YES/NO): NO